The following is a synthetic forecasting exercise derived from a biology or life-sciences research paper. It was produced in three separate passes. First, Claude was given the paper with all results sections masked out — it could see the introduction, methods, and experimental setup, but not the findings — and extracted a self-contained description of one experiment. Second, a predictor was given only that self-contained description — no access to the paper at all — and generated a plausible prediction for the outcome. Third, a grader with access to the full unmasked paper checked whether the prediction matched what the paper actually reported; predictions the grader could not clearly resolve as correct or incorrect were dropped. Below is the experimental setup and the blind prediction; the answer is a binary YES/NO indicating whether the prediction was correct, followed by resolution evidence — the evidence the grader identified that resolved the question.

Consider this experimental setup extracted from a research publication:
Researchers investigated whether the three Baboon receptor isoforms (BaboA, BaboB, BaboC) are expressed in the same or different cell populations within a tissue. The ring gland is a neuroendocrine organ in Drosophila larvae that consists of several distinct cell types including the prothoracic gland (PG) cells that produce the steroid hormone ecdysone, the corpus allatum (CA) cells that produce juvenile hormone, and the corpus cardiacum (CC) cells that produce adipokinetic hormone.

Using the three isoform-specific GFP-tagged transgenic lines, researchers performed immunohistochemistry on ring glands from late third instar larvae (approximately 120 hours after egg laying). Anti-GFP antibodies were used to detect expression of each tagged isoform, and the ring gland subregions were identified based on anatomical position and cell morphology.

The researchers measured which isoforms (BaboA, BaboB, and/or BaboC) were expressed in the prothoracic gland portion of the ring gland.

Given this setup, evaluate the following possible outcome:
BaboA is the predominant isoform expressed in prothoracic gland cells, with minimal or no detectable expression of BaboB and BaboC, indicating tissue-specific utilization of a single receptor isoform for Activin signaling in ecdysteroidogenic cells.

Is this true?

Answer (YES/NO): NO